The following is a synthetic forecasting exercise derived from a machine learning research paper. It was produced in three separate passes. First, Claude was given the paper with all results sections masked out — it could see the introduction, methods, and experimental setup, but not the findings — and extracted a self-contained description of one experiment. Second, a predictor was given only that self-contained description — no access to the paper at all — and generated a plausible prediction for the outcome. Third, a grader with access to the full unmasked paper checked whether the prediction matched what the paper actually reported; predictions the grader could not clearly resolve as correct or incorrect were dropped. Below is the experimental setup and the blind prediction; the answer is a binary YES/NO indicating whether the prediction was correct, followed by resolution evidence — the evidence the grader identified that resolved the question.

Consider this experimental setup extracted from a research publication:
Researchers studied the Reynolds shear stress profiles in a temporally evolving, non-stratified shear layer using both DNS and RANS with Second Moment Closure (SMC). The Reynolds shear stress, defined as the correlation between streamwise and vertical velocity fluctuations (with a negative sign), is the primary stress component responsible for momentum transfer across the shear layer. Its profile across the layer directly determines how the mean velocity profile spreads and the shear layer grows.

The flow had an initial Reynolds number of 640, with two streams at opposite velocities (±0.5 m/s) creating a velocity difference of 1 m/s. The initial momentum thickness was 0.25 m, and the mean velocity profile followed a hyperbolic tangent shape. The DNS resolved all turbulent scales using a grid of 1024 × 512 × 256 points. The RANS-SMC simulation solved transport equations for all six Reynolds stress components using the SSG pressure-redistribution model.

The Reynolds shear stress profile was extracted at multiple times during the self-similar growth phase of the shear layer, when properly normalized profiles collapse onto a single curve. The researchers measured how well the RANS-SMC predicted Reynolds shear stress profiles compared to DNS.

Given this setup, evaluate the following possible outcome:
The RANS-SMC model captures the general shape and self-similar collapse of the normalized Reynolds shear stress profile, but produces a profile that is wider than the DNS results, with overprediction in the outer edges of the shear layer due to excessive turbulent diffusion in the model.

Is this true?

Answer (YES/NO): NO